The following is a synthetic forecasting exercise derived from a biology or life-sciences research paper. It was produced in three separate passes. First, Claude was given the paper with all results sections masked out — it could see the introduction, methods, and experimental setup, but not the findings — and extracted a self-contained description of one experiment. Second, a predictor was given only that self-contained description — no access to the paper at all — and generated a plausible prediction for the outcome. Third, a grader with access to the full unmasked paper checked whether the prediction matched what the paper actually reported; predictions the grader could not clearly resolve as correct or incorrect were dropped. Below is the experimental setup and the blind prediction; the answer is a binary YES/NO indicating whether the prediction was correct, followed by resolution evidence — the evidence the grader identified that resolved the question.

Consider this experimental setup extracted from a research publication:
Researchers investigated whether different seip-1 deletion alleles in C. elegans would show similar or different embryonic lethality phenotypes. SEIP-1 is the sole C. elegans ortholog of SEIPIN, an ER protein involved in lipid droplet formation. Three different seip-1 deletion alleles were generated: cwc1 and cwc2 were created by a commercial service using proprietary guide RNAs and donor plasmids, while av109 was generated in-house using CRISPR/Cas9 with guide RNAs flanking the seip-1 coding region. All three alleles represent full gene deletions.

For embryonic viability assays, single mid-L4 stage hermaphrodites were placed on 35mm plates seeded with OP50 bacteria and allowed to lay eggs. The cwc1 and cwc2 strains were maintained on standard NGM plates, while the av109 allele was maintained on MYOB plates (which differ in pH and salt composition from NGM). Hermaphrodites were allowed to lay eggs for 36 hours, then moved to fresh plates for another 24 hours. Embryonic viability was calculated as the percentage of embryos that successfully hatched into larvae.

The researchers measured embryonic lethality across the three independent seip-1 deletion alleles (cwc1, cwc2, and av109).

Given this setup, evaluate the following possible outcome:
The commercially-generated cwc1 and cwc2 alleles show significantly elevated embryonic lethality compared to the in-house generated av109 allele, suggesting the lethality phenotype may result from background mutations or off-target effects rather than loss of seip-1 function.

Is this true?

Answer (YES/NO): NO